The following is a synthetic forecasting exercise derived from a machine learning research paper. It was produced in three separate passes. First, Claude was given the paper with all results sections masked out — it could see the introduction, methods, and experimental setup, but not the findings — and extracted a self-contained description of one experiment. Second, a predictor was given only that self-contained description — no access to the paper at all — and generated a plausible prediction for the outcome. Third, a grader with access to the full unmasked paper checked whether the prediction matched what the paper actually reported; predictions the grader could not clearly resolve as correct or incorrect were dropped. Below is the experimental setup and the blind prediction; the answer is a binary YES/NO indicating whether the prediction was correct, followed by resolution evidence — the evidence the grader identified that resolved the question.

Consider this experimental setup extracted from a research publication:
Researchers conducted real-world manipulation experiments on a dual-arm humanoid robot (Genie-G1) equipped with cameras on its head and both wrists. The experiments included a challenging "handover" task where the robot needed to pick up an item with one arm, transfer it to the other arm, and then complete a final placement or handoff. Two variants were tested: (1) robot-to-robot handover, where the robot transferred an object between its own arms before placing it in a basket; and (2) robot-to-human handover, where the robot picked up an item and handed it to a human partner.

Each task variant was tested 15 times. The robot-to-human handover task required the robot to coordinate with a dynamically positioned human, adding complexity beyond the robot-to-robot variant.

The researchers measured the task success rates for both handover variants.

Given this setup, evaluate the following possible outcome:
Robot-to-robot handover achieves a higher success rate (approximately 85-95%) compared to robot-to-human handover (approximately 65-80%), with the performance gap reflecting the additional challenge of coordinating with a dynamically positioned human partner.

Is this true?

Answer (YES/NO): NO